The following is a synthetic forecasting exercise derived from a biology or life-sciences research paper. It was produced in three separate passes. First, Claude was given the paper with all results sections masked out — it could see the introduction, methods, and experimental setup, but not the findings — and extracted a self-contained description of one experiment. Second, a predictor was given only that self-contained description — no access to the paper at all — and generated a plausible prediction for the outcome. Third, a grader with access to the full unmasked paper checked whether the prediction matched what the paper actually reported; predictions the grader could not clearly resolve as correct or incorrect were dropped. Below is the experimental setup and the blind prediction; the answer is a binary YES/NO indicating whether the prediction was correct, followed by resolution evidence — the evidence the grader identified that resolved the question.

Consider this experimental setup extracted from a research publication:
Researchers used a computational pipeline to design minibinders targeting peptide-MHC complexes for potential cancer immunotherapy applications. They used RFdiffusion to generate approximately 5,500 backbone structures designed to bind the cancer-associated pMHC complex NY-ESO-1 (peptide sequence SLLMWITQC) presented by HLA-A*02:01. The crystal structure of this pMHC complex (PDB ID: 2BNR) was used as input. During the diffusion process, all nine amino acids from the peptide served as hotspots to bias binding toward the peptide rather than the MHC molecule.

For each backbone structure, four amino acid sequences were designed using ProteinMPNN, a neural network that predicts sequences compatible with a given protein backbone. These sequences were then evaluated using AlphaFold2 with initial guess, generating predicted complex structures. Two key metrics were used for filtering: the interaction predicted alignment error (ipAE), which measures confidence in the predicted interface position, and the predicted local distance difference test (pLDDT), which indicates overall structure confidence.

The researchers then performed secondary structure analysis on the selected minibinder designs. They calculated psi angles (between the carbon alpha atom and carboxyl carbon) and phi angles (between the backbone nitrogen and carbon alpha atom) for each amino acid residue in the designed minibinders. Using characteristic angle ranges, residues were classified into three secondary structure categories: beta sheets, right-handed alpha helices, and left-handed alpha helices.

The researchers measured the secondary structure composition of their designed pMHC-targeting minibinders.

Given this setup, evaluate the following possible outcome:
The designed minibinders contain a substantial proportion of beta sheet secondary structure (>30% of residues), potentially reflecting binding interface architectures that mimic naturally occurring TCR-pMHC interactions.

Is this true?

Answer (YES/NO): NO